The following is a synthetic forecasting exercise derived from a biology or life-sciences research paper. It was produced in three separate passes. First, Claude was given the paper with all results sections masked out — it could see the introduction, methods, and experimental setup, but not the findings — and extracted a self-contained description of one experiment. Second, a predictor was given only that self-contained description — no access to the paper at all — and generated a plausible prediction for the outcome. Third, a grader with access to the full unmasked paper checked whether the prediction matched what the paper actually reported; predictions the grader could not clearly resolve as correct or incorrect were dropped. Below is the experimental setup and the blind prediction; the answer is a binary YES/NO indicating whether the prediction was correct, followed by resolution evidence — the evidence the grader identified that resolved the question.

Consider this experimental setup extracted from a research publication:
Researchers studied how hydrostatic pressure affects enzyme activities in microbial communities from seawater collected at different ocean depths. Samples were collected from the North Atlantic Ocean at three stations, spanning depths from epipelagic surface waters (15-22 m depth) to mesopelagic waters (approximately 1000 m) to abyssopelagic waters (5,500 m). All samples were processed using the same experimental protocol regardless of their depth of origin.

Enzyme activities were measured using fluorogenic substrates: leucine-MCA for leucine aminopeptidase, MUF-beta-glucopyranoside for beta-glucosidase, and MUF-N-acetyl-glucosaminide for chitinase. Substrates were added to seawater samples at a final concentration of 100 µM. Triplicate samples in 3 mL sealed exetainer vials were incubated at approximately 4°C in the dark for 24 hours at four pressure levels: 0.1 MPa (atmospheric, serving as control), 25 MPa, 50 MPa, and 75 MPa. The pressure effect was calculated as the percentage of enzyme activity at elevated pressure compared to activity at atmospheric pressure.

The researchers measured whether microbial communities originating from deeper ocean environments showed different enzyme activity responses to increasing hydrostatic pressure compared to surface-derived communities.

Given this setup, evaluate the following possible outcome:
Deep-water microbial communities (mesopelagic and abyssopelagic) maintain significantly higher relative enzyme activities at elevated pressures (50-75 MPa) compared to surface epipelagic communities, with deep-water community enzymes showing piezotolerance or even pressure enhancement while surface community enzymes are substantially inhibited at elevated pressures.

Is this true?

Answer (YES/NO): NO